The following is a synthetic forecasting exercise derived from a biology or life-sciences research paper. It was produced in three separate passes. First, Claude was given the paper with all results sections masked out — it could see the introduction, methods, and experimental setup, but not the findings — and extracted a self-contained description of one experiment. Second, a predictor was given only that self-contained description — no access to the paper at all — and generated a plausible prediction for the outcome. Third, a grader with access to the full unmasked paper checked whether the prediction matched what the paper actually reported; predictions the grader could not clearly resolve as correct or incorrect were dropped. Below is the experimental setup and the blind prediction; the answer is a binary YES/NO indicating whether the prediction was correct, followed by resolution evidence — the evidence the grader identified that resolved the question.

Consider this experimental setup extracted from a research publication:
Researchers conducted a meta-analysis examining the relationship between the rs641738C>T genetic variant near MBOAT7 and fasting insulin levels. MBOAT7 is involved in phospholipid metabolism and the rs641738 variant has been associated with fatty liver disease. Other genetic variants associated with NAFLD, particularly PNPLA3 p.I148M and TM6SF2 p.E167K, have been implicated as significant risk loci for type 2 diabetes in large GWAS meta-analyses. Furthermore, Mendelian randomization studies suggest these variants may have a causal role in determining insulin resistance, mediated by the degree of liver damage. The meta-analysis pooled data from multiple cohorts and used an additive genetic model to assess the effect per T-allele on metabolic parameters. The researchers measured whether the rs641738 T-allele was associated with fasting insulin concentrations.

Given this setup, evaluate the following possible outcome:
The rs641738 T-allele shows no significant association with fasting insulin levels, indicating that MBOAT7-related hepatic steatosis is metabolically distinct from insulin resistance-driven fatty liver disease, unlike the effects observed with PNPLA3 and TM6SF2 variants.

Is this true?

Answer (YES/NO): YES